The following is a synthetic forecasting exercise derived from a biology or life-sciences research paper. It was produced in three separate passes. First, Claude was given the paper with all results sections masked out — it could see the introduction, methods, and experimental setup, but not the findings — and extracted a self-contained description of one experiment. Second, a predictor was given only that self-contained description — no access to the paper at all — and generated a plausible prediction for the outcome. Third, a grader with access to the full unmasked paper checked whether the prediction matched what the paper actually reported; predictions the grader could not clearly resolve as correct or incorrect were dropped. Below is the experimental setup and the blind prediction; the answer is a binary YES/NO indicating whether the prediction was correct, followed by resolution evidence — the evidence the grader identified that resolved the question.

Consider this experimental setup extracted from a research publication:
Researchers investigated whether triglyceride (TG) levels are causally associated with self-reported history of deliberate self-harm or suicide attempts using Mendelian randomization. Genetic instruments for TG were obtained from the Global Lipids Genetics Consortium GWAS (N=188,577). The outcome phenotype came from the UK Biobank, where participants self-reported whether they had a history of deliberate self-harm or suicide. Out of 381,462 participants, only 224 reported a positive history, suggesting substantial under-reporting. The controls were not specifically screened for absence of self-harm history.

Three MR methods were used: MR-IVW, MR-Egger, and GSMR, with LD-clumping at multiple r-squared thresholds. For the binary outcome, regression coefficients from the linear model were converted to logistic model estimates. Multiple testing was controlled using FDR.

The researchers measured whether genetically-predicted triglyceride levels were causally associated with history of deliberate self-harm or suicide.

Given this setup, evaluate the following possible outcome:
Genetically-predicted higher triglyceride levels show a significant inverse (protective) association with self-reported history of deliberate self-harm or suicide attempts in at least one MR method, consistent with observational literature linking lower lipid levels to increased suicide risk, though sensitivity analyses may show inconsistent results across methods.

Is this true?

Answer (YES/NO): NO